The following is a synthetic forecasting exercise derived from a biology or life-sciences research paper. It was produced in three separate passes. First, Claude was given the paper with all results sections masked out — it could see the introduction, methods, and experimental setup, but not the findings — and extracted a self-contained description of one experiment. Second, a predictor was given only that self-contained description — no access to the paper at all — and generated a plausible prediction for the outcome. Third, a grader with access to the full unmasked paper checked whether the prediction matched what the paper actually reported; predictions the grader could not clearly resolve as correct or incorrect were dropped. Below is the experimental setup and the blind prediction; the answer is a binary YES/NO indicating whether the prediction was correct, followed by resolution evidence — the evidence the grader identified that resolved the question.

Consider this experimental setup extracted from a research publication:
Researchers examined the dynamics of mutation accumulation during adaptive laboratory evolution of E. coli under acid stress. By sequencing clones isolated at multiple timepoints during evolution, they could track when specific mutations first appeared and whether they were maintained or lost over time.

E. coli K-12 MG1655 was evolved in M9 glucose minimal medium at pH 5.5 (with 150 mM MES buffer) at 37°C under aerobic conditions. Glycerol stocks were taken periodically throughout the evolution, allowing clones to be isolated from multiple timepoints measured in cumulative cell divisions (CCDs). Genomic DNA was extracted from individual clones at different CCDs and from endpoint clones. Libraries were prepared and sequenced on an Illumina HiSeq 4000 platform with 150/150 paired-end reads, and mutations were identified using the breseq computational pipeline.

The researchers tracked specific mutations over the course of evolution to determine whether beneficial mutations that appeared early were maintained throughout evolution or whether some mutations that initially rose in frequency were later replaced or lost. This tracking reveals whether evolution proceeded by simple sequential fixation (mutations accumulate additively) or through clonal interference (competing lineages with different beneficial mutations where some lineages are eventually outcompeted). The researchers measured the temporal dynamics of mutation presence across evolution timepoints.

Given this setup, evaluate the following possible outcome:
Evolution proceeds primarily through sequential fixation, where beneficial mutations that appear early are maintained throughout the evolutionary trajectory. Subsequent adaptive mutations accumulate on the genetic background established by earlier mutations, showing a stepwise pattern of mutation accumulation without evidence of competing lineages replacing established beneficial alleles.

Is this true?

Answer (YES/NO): NO